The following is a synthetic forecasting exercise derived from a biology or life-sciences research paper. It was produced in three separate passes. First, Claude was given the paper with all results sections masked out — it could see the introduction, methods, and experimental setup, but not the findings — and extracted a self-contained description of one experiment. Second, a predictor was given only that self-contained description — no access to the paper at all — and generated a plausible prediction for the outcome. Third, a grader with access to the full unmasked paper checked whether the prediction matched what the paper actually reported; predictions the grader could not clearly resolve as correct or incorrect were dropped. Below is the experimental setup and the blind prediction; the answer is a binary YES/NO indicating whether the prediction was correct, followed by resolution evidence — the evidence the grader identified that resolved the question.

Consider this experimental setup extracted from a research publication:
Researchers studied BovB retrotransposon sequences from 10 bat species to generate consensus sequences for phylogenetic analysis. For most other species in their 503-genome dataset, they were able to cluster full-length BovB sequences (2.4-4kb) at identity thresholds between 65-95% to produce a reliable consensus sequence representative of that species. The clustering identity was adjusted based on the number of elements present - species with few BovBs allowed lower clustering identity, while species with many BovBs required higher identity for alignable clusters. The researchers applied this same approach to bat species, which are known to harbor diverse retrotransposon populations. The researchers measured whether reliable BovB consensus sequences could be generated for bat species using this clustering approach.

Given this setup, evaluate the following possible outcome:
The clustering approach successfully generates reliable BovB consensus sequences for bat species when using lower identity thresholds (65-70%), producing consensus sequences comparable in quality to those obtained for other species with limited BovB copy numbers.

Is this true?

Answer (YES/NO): NO